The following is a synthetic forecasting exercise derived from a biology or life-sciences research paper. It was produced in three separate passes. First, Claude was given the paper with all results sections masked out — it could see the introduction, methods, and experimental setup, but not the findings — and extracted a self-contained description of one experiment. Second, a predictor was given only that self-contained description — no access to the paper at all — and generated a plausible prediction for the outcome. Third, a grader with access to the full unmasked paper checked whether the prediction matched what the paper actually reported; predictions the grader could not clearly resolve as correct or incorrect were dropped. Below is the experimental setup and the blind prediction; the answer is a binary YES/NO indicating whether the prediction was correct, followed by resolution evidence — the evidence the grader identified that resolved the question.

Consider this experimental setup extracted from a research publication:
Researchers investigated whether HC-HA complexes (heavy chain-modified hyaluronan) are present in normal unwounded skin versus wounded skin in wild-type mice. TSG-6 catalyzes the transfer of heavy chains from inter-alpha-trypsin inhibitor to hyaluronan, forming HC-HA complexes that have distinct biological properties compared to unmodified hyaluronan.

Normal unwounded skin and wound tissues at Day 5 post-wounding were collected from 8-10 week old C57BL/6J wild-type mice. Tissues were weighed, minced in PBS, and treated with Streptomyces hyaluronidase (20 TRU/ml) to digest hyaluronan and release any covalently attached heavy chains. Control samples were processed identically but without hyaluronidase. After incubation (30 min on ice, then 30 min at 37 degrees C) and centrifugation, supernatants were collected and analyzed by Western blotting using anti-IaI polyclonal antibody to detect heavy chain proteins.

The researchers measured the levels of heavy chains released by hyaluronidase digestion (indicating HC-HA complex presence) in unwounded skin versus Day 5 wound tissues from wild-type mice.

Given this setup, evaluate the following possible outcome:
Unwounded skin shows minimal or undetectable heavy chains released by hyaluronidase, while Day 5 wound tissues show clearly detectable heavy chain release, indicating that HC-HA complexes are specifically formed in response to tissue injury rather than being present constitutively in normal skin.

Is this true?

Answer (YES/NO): NO